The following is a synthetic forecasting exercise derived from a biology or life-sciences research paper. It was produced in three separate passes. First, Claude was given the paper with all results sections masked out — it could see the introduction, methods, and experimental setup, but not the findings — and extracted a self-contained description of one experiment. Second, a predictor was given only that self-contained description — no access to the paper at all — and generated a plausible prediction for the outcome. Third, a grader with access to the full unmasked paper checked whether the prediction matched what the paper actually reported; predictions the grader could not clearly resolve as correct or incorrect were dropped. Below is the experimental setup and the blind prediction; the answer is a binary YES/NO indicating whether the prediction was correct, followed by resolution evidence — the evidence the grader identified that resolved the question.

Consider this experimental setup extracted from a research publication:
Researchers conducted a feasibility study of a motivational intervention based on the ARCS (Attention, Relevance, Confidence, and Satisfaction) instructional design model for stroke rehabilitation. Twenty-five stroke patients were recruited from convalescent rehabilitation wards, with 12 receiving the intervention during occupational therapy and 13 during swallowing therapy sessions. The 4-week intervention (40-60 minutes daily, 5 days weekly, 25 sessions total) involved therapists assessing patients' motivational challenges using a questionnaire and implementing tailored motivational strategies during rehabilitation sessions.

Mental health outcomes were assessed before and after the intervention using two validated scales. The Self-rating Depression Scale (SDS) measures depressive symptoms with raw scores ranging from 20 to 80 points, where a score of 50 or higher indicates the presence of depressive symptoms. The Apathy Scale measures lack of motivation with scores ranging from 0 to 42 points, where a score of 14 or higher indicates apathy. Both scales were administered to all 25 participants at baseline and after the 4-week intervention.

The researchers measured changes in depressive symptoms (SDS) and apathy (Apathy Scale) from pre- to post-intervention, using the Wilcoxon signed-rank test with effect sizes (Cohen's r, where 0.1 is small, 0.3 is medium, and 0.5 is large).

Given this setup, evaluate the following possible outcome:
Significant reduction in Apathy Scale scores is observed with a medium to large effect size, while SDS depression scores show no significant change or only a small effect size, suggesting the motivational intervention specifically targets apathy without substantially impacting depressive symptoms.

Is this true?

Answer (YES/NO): NO